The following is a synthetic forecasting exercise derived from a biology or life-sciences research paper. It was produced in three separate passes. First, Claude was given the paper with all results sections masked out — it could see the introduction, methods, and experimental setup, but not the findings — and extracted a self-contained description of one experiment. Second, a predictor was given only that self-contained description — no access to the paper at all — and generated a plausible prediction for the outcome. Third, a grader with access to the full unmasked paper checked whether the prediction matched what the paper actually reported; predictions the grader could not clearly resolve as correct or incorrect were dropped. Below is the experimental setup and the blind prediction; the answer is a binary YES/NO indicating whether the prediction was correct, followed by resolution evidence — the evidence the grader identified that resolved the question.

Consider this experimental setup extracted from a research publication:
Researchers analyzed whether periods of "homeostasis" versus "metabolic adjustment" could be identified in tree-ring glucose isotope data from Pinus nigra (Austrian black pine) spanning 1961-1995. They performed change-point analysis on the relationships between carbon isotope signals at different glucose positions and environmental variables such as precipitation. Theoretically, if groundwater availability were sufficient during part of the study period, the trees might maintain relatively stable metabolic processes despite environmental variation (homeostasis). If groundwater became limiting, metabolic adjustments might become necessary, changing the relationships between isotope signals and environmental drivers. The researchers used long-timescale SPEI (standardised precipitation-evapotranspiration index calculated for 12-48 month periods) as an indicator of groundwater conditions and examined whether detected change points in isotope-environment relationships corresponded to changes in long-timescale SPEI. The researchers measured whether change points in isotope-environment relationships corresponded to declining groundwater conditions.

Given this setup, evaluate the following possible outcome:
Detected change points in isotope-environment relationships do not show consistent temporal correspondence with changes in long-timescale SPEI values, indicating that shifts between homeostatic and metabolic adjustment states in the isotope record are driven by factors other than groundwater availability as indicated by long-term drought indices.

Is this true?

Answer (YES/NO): NO